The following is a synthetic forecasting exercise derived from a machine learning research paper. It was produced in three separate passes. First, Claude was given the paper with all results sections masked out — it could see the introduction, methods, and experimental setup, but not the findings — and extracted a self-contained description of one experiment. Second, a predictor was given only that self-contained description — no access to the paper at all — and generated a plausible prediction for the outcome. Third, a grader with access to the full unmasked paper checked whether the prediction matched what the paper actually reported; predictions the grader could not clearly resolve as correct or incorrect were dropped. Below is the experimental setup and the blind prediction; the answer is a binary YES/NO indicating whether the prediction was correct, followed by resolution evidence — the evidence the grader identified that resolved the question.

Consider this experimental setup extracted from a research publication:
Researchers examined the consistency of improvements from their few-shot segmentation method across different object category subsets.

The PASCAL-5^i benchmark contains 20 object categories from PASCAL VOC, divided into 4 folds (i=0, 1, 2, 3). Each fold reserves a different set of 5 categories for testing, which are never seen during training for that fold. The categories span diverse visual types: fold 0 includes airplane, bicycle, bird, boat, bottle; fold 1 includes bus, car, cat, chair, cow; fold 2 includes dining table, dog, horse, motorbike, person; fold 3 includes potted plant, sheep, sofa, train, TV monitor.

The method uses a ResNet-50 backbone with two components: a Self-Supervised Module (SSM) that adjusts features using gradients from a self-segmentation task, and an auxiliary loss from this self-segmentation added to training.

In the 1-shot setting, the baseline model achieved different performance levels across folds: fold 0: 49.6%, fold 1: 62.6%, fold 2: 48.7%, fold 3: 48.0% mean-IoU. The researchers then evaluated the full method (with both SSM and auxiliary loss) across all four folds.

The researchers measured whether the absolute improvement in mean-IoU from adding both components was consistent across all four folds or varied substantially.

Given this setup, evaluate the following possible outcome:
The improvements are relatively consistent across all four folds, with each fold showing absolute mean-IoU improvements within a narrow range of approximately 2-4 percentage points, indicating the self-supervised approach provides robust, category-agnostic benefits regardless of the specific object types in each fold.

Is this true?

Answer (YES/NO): NO